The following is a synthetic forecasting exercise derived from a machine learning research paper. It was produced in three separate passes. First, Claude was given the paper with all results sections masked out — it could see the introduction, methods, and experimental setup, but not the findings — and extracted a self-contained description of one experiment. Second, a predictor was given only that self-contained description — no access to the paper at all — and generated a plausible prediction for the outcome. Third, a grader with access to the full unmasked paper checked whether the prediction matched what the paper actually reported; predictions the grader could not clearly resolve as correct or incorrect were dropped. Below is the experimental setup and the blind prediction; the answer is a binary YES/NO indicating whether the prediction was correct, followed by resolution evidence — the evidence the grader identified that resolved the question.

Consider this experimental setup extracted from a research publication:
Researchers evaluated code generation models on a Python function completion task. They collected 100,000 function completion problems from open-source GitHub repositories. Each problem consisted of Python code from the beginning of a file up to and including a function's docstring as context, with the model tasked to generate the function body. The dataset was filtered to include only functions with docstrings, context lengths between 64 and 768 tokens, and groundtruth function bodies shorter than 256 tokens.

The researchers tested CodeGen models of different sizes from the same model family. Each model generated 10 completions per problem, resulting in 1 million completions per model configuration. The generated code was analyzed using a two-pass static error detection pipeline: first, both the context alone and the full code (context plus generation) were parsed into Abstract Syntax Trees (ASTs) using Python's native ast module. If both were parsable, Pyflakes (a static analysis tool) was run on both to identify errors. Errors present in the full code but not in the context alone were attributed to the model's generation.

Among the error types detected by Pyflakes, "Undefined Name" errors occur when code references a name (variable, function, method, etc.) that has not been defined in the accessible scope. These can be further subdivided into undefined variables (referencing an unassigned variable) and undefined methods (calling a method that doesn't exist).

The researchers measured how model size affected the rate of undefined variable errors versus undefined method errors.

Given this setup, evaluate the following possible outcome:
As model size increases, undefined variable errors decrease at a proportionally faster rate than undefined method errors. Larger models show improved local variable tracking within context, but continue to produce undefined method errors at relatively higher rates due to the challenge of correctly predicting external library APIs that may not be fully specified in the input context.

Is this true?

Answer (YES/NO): NO